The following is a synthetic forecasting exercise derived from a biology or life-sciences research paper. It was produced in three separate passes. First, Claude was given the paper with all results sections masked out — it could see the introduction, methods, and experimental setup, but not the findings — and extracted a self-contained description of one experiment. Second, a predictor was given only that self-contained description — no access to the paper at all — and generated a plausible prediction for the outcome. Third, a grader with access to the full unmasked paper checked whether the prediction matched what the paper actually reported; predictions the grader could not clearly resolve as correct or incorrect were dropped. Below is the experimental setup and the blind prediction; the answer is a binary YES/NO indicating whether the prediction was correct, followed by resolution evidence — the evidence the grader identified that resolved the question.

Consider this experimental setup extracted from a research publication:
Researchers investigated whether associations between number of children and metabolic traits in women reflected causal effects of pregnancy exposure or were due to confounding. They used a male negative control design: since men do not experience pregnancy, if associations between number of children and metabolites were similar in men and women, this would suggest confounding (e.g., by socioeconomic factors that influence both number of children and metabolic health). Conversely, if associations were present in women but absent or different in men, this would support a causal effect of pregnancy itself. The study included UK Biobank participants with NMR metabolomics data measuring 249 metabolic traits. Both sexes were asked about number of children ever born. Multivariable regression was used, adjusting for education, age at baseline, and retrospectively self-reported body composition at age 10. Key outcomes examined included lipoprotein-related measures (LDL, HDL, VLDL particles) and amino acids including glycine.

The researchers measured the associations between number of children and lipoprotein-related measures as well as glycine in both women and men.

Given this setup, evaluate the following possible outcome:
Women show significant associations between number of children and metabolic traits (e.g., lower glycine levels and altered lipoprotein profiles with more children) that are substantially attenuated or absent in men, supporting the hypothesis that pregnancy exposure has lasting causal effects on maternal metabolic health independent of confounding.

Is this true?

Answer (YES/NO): NO